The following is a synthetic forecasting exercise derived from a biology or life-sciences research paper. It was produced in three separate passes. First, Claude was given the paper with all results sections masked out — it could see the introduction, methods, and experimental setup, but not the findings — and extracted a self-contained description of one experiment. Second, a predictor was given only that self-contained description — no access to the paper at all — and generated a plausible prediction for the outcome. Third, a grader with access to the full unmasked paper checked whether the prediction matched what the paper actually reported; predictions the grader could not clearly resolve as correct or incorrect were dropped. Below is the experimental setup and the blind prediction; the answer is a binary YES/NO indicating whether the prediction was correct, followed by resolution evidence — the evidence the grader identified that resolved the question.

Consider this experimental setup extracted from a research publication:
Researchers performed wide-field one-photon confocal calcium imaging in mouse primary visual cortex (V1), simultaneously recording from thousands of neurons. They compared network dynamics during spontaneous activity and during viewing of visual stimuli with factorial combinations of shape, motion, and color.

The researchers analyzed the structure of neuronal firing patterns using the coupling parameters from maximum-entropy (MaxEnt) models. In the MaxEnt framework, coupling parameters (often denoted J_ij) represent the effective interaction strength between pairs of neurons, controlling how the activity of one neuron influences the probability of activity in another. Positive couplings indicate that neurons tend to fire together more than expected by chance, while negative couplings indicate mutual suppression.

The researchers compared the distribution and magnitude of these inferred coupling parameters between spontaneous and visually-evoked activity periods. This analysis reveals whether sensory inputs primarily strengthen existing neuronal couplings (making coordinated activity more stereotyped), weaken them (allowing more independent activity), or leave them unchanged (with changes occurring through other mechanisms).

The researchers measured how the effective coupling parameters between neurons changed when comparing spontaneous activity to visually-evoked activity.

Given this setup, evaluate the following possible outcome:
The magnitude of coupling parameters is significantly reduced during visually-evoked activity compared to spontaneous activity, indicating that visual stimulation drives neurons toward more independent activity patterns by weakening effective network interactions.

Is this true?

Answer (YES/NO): YES